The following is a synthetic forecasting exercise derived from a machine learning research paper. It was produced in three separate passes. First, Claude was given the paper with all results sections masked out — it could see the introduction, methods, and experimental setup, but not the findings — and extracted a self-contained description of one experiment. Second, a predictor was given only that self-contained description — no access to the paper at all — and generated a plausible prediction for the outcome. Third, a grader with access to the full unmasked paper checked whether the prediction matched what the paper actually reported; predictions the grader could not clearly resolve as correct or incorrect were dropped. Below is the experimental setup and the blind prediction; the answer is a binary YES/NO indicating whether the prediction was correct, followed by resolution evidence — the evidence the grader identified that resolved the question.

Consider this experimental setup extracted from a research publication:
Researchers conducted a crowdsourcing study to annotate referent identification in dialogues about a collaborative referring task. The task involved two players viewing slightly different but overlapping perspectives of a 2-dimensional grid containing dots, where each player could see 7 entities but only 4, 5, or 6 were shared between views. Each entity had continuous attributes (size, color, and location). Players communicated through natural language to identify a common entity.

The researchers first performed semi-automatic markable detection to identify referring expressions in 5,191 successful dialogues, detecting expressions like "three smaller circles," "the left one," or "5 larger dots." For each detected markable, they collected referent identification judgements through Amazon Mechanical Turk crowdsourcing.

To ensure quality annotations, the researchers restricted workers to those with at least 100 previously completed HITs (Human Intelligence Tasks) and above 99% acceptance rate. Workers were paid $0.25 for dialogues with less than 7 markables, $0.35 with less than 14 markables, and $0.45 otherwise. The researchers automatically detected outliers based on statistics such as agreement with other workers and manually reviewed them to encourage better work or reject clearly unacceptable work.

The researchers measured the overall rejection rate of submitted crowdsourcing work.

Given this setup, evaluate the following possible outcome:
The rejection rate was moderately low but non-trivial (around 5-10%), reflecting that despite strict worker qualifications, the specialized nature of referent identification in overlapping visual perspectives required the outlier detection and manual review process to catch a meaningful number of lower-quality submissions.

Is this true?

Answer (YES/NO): NO